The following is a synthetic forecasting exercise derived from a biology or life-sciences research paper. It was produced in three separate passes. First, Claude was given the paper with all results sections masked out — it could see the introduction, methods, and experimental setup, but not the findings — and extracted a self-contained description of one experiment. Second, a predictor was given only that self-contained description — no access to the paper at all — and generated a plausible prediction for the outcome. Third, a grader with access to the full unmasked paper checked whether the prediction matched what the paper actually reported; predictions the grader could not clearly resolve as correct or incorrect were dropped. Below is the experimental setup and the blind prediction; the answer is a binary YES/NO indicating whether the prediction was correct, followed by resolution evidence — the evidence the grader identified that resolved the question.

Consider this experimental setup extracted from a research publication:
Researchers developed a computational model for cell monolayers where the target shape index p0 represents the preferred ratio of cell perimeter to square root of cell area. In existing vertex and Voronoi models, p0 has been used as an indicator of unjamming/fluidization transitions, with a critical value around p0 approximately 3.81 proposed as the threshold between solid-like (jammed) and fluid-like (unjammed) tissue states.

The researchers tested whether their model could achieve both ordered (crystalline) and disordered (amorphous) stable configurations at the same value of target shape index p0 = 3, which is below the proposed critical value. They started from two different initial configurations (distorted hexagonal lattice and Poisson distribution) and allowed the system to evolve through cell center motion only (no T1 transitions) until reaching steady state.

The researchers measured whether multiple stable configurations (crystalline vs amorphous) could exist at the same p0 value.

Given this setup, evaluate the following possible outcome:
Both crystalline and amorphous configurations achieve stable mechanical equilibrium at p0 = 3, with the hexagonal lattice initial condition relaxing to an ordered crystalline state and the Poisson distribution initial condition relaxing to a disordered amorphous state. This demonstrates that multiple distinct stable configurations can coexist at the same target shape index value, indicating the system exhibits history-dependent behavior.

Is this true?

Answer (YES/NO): YES